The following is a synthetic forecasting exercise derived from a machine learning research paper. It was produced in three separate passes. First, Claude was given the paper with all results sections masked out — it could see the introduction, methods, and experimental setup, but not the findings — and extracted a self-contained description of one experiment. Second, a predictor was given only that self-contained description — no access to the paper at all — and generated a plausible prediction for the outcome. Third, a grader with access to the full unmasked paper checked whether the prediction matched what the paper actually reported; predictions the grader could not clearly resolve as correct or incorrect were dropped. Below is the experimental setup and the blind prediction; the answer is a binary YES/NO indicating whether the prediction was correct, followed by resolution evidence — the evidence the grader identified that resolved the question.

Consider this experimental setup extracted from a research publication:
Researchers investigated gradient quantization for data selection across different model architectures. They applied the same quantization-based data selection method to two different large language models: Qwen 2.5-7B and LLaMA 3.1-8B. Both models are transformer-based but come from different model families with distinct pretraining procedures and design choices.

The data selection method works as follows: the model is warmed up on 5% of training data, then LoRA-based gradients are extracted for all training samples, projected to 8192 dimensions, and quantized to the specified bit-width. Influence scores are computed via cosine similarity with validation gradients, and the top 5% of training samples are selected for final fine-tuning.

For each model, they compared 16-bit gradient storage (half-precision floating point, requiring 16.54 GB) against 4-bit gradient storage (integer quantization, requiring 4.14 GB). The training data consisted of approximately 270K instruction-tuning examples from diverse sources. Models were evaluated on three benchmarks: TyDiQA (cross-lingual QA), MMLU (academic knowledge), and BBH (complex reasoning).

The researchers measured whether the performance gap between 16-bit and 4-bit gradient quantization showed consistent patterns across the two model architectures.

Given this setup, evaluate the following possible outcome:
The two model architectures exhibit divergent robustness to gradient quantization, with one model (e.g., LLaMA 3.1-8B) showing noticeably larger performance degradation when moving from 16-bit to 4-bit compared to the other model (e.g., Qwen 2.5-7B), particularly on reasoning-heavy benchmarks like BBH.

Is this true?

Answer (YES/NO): NO